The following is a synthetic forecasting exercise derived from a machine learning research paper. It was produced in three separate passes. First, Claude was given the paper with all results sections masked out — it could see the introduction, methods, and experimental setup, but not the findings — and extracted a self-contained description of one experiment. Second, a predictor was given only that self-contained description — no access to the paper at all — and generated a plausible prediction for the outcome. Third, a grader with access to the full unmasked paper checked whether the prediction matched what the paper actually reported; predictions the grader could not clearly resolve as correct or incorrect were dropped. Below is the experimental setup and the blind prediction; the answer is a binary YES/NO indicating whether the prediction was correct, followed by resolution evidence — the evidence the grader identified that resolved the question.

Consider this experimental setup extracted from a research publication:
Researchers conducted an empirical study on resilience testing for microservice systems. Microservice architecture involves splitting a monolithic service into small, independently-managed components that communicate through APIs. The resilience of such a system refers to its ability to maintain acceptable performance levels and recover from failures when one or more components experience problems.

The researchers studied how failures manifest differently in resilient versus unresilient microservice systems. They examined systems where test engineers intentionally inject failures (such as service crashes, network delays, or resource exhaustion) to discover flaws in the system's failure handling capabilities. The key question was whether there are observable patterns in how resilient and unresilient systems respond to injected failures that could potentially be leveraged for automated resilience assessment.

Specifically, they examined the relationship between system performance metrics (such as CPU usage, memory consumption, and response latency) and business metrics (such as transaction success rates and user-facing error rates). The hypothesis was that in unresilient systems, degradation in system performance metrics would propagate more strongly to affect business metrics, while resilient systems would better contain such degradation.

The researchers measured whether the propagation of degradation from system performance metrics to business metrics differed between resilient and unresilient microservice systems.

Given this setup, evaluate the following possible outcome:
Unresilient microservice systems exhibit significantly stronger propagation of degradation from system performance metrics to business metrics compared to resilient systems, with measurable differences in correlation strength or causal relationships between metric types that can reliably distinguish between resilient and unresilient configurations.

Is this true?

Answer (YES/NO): YES